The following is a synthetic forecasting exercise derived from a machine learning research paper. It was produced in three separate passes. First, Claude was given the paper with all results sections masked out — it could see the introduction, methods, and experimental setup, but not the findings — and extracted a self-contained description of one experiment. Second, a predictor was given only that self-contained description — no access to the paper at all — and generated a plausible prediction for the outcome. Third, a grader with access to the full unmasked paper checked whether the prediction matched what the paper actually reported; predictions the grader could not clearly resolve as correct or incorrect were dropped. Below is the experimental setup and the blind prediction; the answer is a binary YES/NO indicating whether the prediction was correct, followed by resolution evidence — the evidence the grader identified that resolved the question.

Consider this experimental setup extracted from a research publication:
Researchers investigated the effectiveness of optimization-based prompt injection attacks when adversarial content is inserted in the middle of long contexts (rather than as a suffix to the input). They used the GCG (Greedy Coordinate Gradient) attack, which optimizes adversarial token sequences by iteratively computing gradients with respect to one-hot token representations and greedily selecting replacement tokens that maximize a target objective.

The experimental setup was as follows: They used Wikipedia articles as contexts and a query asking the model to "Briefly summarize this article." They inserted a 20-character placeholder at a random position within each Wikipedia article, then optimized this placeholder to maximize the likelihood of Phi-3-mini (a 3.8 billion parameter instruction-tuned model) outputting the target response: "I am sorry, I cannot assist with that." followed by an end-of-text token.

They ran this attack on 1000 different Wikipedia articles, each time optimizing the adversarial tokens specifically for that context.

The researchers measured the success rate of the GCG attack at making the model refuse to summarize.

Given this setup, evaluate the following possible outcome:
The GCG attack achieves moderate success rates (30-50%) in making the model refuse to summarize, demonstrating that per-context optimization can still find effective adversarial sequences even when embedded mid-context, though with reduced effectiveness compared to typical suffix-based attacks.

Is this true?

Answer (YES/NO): NO